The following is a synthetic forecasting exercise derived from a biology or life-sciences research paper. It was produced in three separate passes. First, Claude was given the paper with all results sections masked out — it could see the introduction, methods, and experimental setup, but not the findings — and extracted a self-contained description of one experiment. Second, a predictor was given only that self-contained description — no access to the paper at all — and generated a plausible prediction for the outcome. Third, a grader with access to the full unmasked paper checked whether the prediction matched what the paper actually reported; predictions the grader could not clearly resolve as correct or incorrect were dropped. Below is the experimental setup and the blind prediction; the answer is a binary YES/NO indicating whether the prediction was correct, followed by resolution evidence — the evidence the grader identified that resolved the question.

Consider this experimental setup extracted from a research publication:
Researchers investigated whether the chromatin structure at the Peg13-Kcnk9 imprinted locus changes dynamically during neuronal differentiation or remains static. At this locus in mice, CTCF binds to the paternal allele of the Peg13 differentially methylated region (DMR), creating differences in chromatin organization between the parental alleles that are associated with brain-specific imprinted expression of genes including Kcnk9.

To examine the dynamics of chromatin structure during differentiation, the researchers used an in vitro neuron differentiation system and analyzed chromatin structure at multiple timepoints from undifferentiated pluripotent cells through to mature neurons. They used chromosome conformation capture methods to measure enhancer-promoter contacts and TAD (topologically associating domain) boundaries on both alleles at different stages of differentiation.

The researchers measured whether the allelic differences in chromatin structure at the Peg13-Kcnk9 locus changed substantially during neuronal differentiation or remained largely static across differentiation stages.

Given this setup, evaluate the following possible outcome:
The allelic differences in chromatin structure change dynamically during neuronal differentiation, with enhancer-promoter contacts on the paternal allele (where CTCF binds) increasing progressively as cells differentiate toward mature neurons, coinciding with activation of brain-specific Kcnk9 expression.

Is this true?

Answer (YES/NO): NO